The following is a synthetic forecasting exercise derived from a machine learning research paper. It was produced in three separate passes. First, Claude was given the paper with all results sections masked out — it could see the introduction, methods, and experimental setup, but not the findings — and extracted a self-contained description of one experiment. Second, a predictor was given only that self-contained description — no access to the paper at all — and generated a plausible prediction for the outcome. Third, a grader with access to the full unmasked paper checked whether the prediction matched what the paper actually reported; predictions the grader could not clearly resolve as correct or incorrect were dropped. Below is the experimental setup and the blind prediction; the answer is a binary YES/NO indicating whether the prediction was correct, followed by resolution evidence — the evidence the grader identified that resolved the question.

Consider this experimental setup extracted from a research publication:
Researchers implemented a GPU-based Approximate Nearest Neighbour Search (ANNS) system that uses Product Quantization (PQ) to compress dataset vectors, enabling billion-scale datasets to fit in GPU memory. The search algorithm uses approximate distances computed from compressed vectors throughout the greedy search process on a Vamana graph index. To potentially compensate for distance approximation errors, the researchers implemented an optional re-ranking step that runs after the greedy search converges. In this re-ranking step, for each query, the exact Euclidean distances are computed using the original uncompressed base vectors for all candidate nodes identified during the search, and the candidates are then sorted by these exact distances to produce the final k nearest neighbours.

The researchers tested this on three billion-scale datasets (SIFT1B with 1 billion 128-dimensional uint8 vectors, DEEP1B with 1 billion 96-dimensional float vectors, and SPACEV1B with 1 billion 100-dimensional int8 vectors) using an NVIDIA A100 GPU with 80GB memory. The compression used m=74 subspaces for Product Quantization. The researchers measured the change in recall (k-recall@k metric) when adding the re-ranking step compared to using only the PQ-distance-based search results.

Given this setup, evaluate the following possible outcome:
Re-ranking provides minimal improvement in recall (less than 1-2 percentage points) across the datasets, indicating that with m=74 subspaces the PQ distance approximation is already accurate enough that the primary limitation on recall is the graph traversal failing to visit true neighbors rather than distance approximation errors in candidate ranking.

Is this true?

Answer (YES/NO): NO